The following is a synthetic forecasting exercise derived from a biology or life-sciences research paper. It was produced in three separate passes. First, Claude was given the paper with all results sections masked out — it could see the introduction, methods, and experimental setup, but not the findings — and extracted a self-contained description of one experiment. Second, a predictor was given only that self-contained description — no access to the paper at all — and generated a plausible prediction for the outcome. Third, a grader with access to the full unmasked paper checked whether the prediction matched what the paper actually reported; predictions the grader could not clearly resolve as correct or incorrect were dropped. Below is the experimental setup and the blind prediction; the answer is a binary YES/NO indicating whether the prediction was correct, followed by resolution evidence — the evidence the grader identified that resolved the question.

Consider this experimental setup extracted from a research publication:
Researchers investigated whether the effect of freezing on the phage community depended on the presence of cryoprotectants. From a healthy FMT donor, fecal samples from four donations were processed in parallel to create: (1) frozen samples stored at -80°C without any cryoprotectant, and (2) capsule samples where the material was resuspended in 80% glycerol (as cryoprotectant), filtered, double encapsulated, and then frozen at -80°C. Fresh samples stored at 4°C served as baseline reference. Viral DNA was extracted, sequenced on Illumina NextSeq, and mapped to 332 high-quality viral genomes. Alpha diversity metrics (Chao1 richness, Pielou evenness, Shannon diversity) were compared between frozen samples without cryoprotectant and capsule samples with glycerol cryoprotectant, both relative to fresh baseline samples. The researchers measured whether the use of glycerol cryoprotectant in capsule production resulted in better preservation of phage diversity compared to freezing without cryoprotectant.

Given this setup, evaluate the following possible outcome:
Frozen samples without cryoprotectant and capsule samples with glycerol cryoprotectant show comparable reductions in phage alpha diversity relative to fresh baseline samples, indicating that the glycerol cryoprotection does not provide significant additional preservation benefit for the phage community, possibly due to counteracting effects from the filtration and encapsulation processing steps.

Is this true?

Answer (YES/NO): NO